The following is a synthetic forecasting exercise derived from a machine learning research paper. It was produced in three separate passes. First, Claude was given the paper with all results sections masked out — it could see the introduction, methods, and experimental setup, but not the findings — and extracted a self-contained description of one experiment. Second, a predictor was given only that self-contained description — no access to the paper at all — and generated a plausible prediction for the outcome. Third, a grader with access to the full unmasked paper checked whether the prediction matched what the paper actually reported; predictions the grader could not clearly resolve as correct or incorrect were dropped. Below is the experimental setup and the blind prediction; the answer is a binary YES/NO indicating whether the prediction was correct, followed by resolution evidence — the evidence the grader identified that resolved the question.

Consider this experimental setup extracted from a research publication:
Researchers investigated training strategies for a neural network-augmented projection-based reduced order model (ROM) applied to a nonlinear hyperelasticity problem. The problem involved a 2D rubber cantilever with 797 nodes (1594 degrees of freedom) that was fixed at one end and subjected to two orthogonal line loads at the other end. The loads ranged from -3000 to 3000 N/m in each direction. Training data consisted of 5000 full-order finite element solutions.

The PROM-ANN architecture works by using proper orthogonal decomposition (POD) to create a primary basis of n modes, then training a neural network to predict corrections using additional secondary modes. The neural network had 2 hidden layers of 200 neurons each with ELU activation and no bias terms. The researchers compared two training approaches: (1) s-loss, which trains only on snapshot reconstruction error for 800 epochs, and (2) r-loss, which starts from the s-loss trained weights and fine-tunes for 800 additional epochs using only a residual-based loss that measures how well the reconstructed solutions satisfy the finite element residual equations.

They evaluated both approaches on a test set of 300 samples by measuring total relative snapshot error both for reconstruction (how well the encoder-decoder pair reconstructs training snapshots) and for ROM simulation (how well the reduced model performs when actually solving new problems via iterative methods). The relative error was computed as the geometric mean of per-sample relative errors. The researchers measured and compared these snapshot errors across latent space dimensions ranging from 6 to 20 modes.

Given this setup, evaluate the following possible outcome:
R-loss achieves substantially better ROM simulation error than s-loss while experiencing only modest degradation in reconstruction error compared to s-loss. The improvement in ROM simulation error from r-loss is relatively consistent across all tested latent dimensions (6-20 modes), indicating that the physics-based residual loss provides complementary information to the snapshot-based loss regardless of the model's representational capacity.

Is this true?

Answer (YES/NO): NO